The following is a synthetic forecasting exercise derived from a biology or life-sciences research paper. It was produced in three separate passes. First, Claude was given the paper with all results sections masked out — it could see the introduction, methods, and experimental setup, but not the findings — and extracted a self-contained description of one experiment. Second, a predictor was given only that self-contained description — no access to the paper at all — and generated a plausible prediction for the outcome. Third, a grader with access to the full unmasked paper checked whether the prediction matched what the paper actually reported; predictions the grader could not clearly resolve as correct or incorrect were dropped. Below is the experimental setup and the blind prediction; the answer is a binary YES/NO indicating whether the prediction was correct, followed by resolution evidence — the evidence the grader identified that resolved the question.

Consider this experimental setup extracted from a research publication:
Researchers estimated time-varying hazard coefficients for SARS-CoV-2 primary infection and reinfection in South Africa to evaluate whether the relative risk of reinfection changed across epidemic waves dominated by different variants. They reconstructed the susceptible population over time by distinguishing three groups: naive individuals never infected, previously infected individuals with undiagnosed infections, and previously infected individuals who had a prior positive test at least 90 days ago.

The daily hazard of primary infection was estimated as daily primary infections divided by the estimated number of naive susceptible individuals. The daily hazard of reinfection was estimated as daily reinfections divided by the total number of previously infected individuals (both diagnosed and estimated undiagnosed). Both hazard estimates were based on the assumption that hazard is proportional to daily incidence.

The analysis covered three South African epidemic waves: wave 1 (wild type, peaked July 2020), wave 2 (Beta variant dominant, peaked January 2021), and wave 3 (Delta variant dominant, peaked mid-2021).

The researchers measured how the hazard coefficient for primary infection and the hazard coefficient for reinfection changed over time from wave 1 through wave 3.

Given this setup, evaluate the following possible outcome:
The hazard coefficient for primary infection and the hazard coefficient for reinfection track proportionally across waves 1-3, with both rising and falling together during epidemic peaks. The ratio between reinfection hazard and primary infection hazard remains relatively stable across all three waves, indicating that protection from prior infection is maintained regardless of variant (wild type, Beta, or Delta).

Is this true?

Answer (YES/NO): NO